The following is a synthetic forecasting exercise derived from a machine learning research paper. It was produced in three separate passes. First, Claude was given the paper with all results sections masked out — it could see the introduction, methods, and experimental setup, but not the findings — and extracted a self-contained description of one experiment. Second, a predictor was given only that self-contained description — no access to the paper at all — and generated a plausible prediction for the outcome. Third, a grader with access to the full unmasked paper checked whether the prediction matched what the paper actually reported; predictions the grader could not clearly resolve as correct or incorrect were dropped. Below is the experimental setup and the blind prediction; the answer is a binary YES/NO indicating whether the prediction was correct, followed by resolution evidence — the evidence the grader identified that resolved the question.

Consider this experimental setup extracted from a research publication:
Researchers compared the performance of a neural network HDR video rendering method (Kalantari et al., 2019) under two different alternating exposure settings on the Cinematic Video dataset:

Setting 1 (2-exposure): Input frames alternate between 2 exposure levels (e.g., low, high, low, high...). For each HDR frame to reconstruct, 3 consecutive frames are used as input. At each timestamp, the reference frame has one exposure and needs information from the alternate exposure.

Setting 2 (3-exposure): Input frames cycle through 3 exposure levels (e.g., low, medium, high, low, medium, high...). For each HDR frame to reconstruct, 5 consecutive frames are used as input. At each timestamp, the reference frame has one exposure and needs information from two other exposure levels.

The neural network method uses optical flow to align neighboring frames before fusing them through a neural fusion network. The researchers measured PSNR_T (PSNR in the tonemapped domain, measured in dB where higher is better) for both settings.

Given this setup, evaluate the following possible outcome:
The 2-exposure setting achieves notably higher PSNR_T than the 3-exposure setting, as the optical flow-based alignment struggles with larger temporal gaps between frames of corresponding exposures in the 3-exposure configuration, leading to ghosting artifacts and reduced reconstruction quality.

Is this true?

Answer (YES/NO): YES